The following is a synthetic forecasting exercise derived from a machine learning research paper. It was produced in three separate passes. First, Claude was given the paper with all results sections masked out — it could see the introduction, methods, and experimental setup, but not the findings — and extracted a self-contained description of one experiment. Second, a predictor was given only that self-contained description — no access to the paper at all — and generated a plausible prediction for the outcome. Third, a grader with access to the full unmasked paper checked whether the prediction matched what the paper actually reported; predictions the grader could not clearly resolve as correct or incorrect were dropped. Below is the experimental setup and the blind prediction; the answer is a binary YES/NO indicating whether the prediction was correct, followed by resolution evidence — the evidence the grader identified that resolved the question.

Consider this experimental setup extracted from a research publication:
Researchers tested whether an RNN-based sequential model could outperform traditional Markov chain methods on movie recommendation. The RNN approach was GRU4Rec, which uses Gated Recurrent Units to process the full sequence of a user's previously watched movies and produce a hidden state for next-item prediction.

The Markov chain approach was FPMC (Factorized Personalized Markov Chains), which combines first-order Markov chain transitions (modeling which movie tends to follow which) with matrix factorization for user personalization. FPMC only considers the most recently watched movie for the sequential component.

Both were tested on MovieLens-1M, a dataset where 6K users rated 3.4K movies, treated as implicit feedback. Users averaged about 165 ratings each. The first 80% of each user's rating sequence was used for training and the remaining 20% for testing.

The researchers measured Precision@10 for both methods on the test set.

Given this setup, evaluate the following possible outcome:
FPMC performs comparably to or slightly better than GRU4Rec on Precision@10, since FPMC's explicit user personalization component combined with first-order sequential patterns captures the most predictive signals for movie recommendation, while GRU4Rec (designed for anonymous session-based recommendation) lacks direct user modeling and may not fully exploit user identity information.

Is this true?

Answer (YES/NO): NO